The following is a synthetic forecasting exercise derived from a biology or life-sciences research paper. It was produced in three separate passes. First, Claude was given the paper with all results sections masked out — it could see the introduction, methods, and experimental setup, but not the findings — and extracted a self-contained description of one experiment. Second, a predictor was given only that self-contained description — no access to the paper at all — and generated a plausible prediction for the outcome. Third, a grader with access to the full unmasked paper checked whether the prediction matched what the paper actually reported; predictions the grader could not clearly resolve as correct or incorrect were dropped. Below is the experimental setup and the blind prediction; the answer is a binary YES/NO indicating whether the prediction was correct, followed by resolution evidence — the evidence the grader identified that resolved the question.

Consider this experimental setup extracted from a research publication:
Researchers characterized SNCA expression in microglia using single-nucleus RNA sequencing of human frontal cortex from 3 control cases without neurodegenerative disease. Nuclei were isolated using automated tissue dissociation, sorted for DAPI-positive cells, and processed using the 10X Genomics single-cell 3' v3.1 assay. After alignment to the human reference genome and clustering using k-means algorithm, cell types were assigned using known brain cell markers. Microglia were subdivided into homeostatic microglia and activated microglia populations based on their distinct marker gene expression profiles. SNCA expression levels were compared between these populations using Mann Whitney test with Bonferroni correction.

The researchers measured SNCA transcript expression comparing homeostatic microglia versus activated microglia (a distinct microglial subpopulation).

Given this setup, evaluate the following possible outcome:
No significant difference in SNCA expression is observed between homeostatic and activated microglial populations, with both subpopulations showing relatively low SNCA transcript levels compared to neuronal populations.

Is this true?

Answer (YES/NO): NO